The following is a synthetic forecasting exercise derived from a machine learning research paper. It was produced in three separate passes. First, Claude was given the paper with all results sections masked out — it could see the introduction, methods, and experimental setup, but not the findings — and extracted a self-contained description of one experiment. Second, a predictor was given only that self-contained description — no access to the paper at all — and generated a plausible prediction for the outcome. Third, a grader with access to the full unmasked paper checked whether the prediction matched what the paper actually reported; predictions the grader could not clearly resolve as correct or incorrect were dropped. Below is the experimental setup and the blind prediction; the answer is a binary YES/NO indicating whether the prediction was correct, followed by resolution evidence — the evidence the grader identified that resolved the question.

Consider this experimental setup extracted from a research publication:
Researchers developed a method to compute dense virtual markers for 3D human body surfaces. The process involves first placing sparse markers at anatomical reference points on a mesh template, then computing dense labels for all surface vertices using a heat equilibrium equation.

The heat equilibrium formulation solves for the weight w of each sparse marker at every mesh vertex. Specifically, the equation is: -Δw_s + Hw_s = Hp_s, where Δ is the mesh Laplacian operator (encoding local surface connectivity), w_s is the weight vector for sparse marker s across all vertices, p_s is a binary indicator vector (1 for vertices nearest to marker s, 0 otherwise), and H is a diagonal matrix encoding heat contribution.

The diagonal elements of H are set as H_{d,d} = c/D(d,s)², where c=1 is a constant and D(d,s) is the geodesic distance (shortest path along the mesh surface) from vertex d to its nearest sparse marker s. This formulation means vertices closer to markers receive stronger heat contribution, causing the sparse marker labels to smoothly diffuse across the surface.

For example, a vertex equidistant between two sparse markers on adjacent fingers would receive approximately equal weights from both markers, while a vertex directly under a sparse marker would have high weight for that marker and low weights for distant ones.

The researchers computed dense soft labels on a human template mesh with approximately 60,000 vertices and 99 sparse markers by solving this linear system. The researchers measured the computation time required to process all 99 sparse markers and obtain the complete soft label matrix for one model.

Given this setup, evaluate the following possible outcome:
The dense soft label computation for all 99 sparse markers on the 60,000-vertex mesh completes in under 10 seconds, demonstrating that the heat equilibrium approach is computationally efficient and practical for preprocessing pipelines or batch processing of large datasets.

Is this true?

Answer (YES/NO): NO